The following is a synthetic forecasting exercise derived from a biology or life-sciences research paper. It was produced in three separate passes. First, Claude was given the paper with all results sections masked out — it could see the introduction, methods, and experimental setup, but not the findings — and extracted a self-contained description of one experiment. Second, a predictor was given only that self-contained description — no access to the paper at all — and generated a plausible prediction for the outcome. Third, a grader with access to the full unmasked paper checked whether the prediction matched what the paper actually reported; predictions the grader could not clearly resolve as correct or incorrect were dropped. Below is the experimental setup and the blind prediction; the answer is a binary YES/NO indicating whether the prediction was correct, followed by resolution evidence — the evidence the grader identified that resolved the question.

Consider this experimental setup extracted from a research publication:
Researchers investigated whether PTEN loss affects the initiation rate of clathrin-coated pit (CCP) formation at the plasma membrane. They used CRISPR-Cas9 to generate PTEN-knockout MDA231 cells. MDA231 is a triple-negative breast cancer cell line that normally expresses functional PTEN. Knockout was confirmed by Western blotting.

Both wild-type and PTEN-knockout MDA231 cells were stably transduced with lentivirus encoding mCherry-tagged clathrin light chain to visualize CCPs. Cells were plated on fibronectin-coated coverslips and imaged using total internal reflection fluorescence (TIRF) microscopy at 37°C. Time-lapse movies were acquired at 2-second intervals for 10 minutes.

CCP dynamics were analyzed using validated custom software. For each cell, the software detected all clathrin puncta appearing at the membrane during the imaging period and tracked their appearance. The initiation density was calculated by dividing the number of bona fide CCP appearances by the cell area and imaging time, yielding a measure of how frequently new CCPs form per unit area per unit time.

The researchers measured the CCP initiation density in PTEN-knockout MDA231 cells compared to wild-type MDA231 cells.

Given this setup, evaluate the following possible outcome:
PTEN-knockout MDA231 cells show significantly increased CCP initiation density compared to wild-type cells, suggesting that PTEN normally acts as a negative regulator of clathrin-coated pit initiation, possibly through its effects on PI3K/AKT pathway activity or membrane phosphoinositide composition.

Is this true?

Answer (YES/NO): YES